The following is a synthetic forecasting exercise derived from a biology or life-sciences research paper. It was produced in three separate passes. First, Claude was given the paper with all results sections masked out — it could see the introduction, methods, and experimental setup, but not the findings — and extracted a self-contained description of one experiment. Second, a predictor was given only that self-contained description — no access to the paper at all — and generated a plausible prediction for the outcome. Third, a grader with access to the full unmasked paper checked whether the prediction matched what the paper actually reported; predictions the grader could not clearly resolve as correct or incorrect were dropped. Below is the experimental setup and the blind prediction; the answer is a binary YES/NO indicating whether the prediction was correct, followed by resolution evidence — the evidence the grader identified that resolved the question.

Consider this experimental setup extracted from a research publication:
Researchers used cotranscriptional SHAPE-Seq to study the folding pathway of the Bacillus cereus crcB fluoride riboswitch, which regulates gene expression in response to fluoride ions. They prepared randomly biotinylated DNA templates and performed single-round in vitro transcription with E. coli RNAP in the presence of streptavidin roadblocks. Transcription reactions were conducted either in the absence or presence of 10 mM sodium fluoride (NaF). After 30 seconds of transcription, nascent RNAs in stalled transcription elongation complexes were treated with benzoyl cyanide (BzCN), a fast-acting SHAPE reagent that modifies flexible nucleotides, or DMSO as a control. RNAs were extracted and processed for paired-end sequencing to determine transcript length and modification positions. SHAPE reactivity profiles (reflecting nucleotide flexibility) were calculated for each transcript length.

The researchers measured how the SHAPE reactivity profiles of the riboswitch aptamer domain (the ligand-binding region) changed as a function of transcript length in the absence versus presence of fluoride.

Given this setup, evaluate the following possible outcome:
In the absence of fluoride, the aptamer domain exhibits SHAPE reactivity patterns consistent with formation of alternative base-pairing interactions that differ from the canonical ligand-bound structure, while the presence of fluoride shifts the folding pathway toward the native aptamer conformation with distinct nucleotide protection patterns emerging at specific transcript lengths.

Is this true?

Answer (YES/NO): NO